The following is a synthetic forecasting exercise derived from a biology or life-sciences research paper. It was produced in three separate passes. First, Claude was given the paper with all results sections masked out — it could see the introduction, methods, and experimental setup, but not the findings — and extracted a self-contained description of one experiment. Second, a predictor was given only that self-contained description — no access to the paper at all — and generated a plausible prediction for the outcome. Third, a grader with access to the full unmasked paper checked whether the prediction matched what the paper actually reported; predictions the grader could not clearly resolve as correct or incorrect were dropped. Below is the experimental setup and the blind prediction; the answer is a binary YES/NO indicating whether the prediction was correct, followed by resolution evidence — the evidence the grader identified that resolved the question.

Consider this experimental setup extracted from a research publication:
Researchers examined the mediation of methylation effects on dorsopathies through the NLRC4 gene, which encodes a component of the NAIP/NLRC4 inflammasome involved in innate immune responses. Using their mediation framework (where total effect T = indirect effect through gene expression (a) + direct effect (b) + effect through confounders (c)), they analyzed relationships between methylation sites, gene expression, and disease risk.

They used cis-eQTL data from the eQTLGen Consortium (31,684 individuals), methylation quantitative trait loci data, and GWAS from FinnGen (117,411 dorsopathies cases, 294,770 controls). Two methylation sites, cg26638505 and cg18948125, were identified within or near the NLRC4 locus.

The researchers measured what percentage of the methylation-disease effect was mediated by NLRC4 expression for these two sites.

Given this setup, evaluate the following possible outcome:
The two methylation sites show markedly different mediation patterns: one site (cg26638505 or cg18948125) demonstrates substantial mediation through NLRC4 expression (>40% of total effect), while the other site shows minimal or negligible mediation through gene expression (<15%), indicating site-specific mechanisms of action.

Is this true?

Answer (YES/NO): NO